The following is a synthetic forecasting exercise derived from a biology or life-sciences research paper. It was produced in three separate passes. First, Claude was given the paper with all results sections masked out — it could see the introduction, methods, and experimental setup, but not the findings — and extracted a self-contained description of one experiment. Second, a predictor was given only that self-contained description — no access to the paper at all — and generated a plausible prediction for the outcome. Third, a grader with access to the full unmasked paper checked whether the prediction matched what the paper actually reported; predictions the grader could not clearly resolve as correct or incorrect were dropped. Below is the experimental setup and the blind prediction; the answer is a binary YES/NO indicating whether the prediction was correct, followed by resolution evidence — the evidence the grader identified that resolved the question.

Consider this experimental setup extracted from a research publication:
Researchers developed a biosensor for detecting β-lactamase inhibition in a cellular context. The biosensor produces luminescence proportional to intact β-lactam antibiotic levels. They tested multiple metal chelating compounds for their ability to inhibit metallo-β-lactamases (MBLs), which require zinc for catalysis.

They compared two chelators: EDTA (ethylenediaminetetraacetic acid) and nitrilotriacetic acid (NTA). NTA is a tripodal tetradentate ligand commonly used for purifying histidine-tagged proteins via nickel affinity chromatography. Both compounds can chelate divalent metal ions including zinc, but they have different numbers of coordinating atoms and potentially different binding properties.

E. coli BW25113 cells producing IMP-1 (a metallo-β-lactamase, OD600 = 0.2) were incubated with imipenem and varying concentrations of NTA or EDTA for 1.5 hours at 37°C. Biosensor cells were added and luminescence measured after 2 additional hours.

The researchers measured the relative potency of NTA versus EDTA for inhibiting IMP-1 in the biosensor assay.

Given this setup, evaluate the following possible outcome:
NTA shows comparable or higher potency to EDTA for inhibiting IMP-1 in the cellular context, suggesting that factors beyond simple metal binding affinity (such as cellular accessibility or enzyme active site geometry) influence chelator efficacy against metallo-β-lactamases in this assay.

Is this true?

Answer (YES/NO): NO